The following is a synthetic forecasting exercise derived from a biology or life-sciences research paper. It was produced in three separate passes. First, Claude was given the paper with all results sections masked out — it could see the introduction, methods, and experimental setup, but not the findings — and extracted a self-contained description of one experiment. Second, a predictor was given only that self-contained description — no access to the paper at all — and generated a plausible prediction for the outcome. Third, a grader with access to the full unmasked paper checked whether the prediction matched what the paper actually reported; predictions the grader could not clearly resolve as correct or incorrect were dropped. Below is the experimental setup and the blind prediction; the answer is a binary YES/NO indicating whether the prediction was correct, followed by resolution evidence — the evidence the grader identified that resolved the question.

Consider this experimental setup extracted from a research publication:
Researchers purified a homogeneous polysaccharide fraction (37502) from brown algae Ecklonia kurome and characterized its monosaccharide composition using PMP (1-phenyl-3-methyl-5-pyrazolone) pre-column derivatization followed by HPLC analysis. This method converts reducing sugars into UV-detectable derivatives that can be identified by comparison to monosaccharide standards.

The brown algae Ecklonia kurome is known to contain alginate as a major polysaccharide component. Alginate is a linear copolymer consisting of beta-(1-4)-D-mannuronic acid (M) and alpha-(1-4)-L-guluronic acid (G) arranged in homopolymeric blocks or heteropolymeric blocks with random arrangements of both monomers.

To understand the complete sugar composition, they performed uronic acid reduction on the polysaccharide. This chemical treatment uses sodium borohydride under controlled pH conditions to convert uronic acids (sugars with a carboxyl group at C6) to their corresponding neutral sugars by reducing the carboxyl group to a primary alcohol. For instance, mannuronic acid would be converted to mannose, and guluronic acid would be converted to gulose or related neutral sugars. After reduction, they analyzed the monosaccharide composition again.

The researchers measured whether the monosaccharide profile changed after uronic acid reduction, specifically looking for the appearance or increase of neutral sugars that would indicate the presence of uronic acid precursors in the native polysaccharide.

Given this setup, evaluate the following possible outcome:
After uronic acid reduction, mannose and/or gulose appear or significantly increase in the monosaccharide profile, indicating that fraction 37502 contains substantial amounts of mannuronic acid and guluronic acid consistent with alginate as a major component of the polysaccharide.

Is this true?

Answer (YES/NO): YES